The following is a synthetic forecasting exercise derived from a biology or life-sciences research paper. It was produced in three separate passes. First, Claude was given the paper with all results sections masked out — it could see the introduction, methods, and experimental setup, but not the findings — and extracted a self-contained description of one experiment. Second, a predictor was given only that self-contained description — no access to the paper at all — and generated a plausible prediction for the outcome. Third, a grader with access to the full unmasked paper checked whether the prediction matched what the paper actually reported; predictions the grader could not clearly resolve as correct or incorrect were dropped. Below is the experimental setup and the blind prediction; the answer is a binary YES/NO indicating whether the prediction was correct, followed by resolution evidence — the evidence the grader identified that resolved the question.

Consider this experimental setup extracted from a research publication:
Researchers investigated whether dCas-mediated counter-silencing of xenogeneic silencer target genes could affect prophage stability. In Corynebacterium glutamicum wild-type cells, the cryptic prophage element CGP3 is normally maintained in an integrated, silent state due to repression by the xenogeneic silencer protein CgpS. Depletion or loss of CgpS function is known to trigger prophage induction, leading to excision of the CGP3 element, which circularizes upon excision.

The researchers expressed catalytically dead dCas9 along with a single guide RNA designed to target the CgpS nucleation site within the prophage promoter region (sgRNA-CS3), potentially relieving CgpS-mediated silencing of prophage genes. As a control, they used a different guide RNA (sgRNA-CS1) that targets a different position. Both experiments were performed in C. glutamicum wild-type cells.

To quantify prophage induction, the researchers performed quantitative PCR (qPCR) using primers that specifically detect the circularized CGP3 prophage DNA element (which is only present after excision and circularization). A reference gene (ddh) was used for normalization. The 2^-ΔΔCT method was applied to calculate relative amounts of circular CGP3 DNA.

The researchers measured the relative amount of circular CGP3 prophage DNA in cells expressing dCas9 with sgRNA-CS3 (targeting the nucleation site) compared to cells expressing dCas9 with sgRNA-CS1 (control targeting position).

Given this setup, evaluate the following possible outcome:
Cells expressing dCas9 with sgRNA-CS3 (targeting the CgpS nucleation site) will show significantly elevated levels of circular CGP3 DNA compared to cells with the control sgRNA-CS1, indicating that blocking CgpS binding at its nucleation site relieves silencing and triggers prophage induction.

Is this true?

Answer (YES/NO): NO